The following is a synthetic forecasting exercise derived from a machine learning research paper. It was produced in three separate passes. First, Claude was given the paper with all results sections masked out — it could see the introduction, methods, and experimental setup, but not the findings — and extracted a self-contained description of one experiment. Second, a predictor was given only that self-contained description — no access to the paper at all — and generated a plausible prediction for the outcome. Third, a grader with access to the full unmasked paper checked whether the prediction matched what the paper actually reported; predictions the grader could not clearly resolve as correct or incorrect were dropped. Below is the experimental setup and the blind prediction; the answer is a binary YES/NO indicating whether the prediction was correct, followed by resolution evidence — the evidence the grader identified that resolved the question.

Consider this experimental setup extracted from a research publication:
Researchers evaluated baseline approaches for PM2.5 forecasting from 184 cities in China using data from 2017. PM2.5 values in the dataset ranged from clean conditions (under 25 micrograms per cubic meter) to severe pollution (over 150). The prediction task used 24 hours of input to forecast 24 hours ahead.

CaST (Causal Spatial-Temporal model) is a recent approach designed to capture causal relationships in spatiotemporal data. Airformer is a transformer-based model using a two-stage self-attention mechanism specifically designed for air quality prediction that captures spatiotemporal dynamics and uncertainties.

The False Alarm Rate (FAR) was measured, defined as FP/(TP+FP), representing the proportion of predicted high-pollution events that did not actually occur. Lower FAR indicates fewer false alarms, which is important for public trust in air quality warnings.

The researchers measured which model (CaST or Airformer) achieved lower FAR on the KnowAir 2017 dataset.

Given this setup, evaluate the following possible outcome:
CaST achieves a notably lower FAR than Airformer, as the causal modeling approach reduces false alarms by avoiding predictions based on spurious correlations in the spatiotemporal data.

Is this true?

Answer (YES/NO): NO